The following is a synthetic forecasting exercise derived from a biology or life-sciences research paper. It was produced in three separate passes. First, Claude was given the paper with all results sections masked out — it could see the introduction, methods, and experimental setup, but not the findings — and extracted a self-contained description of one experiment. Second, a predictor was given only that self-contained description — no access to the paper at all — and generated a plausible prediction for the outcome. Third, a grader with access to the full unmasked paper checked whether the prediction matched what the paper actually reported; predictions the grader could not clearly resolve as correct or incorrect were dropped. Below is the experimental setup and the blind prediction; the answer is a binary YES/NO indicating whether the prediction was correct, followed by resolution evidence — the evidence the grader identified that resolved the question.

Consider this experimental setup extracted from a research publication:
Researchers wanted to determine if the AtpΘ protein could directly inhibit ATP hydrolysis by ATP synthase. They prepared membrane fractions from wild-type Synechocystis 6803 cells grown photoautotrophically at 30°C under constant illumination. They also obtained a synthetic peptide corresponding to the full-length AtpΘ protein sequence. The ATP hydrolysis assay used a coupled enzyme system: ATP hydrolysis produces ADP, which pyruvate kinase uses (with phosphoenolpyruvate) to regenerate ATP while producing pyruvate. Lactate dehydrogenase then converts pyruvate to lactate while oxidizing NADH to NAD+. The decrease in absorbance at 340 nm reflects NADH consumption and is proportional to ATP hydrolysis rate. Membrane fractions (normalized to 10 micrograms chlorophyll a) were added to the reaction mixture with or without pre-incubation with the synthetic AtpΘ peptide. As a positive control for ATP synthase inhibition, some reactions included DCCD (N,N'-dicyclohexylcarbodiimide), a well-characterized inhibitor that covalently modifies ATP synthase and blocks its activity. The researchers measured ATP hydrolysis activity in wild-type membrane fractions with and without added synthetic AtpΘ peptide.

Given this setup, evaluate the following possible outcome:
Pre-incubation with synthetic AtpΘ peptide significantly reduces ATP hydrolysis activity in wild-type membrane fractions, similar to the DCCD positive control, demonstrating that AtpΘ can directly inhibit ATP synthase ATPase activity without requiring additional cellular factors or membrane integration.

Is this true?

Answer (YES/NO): YES